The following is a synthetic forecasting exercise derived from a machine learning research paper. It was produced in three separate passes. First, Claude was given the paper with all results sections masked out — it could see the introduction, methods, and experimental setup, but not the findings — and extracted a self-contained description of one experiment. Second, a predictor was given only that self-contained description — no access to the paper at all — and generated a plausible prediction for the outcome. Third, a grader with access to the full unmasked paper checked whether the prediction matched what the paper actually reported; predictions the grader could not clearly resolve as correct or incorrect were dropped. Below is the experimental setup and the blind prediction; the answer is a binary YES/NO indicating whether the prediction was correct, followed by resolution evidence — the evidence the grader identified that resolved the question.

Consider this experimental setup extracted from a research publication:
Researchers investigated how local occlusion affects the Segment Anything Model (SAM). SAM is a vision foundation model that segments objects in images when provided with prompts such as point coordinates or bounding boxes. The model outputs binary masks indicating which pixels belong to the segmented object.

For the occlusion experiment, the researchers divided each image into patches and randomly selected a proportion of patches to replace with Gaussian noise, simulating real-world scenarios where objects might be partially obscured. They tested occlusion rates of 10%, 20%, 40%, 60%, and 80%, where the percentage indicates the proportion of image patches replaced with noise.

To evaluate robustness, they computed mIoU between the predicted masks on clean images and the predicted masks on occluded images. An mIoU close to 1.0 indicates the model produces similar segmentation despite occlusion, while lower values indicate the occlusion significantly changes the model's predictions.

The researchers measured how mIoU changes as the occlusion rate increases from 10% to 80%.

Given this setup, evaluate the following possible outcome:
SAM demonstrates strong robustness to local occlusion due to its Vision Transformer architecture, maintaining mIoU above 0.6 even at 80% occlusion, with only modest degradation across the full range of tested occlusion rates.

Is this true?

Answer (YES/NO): NO